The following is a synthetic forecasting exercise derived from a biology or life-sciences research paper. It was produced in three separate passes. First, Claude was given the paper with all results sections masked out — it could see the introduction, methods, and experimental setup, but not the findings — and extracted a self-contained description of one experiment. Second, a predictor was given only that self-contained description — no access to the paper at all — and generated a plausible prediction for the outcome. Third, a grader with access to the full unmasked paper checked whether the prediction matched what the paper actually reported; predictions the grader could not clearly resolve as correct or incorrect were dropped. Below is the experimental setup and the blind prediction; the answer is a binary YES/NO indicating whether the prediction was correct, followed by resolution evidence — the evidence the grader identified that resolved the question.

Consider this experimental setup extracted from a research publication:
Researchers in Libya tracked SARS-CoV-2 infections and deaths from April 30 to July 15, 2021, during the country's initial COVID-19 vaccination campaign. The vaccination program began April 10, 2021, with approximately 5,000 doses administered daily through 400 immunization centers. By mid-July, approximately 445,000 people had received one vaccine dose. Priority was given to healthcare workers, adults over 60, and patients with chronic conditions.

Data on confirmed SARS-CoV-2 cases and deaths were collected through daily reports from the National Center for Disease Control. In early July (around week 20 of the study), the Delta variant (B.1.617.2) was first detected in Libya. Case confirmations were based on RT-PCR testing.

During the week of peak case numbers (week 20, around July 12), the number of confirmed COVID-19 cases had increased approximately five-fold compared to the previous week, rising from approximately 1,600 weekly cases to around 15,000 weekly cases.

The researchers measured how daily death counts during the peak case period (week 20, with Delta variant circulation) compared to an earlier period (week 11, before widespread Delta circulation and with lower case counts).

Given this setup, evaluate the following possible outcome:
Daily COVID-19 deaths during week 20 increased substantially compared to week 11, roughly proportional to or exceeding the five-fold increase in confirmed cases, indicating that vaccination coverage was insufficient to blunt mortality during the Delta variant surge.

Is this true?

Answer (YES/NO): NO